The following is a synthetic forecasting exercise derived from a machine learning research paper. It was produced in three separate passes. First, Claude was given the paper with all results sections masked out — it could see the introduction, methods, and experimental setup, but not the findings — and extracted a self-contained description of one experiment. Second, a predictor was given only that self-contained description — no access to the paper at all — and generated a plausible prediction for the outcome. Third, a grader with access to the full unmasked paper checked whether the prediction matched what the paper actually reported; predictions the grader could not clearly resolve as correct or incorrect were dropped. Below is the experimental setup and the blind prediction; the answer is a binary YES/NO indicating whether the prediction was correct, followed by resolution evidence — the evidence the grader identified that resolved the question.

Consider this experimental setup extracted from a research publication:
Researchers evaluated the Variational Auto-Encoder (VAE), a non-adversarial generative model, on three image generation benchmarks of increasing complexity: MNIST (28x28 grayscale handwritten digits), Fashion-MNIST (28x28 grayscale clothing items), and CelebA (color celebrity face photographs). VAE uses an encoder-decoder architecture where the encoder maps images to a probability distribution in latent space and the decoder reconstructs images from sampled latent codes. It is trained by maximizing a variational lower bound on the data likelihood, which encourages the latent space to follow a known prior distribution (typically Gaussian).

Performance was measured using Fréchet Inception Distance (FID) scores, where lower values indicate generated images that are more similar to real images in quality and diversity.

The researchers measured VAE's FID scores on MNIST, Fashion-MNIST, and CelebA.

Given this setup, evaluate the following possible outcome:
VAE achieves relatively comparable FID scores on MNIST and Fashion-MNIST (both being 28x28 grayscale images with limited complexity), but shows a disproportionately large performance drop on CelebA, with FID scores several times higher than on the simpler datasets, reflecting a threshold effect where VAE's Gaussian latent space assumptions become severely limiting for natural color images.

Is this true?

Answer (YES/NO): NO